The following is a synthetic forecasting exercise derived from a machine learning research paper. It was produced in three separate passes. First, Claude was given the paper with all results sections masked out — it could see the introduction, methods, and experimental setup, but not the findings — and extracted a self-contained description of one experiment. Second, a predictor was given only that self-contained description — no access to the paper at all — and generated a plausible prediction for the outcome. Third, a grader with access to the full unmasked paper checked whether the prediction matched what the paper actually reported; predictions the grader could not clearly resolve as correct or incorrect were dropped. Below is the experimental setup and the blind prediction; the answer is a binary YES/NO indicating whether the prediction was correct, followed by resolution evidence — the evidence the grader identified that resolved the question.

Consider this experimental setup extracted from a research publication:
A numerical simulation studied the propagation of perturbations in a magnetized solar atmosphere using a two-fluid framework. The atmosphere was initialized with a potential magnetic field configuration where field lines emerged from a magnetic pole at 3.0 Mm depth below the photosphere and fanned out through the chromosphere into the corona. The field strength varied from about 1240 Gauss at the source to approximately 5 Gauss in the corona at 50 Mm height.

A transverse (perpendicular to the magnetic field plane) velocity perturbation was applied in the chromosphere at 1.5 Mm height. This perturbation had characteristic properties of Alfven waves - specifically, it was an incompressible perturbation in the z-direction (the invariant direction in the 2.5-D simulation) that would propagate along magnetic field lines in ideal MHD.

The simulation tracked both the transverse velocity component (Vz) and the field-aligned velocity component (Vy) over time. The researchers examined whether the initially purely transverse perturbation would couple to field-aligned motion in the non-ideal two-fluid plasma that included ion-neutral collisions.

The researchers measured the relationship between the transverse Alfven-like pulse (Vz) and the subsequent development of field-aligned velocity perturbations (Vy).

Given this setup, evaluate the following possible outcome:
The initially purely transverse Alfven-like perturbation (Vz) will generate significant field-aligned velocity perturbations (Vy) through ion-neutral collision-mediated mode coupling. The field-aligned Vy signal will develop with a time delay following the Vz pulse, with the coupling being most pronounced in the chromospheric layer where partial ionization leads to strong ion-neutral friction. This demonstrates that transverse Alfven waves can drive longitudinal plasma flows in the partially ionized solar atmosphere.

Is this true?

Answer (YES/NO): NO